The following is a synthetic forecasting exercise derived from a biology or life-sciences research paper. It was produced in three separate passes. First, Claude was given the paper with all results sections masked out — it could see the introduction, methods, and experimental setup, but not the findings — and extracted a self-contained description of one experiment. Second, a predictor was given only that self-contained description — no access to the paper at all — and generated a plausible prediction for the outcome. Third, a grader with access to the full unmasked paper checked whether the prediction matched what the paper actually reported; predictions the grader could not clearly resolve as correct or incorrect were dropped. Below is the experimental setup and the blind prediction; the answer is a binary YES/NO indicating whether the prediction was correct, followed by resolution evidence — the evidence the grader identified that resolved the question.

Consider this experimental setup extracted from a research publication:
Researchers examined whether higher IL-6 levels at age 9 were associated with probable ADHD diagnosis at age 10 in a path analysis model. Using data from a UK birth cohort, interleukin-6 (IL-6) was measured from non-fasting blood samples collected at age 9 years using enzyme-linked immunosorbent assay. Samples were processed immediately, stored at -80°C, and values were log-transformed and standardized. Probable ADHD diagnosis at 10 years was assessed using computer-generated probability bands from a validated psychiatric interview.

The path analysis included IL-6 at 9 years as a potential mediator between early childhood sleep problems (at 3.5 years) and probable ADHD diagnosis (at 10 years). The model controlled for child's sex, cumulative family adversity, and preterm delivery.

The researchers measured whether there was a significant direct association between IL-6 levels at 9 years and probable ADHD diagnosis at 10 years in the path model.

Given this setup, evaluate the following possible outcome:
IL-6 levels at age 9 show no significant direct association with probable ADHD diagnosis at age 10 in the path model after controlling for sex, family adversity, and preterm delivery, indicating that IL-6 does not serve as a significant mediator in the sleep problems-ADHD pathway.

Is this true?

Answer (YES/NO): NO